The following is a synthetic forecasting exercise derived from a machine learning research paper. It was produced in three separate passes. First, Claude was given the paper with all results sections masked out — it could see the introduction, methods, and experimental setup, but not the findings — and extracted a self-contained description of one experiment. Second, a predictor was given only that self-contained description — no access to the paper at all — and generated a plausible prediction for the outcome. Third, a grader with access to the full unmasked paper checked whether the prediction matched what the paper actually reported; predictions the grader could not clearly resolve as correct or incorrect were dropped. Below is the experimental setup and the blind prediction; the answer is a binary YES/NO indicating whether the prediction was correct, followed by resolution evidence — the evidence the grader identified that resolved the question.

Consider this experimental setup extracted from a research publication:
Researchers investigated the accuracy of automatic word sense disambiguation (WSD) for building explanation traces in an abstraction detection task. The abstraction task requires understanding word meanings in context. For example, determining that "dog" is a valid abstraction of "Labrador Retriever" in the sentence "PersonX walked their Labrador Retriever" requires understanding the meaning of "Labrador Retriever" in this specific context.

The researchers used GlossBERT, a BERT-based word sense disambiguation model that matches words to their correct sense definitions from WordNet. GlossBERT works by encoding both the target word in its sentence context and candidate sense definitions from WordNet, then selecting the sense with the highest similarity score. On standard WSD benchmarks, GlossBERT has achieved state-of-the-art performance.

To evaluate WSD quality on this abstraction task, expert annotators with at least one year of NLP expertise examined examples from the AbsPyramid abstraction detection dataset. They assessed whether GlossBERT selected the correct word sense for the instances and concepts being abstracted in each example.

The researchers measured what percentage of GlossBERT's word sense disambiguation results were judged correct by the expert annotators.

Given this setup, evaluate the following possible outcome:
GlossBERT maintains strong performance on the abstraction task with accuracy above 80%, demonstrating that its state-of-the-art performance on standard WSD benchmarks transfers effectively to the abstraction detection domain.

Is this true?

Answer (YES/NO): NO